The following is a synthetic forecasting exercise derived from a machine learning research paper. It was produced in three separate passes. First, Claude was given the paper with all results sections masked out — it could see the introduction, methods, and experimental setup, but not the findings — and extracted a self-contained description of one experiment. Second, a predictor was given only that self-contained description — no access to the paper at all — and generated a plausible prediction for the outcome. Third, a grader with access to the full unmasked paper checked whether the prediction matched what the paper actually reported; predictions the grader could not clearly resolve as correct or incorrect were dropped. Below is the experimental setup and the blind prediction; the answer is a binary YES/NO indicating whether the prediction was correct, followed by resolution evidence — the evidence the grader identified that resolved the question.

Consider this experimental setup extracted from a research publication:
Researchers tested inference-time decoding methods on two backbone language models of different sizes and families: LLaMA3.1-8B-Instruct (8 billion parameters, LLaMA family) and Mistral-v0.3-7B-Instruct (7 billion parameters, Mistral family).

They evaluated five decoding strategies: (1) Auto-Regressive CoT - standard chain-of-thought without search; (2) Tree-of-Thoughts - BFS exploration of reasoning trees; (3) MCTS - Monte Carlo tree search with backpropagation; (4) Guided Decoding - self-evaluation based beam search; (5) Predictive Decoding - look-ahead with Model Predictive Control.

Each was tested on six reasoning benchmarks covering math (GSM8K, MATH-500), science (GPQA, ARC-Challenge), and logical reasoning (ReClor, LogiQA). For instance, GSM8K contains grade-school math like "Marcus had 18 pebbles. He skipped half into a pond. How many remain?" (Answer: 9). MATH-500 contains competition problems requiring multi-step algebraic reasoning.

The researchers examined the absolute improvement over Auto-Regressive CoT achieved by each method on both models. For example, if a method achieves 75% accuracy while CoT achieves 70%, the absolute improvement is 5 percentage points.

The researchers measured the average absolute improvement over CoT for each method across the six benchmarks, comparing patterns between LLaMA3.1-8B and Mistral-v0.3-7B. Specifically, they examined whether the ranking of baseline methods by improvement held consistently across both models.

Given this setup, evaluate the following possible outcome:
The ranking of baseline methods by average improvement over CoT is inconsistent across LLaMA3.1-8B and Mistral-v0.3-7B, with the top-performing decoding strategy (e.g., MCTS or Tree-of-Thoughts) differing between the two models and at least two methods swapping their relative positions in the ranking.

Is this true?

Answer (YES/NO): YES